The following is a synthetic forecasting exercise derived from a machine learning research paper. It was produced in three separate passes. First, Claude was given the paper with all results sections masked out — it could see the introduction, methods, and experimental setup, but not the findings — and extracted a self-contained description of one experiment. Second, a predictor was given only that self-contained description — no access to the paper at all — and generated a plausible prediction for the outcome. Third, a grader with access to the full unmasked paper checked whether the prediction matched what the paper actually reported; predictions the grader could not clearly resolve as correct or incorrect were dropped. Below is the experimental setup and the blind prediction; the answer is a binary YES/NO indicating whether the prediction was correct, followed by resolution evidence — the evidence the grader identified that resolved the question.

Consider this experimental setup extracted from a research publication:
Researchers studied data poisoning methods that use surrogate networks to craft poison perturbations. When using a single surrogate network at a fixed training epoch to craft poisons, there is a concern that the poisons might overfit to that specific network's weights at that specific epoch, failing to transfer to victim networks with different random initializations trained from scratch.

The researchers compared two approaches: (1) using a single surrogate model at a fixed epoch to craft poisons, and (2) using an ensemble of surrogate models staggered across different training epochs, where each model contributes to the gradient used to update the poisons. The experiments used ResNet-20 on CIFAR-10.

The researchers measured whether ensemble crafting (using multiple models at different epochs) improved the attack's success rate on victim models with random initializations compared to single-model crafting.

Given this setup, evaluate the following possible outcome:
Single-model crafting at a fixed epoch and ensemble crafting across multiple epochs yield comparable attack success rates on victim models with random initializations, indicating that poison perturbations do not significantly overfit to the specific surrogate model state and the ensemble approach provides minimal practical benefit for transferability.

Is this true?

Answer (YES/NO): NO